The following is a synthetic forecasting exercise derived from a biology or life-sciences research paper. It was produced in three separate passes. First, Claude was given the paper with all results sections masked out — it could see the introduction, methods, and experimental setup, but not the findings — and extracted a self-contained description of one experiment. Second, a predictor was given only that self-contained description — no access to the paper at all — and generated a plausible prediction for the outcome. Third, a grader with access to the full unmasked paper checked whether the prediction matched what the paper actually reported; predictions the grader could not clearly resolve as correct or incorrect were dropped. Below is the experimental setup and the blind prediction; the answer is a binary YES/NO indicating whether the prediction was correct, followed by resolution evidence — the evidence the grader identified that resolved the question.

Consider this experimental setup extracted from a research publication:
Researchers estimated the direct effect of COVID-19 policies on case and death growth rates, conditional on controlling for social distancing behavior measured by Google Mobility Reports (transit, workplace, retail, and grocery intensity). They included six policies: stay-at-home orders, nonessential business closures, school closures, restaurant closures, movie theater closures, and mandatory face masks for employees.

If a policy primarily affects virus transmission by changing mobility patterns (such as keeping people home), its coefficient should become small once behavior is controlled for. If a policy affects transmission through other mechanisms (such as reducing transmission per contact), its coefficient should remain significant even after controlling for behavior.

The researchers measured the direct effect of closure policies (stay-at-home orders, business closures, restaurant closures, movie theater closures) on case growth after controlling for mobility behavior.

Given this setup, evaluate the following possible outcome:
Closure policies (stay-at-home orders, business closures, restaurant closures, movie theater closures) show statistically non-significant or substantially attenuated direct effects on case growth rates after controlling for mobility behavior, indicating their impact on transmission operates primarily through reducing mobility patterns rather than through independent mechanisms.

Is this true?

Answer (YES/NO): YES